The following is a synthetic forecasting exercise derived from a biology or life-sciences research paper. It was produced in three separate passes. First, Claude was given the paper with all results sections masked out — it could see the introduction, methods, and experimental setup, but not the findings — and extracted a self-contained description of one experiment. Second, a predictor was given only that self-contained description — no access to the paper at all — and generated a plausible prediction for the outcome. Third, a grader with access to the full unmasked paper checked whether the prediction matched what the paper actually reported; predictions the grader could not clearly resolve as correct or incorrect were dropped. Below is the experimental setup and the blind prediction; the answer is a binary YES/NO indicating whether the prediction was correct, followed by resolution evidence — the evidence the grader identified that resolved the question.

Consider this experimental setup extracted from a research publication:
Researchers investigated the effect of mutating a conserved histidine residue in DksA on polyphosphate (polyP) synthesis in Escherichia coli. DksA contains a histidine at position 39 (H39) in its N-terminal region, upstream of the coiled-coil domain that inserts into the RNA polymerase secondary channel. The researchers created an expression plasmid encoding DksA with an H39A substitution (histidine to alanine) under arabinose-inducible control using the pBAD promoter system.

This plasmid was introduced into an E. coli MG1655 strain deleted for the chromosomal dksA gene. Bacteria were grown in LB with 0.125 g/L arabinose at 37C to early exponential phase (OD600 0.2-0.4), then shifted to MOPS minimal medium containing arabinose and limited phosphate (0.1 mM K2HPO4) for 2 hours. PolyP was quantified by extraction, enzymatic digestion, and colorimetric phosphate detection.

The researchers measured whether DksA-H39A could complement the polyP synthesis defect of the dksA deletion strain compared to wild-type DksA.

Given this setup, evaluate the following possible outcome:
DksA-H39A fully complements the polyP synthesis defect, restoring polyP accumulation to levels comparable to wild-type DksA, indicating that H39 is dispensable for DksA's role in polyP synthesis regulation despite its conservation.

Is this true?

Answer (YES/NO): YES